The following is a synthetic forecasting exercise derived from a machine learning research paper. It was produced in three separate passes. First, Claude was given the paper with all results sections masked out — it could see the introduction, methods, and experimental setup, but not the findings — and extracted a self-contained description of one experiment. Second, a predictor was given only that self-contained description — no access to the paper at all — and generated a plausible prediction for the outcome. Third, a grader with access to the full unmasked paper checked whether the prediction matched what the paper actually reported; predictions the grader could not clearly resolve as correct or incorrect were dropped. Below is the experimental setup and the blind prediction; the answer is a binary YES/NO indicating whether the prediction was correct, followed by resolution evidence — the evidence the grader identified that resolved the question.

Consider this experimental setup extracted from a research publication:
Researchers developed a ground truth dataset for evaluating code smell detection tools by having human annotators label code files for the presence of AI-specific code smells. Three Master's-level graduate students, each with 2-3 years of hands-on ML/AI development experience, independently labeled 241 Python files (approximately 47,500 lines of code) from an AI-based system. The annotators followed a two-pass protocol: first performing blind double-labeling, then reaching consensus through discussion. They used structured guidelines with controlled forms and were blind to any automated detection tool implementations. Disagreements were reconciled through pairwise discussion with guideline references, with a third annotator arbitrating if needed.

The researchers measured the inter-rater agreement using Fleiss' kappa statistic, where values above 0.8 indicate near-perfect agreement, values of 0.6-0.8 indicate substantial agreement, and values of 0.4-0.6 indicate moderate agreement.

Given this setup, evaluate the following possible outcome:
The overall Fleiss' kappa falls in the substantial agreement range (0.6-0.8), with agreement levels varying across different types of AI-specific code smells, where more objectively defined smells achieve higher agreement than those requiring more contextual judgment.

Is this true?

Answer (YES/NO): NO